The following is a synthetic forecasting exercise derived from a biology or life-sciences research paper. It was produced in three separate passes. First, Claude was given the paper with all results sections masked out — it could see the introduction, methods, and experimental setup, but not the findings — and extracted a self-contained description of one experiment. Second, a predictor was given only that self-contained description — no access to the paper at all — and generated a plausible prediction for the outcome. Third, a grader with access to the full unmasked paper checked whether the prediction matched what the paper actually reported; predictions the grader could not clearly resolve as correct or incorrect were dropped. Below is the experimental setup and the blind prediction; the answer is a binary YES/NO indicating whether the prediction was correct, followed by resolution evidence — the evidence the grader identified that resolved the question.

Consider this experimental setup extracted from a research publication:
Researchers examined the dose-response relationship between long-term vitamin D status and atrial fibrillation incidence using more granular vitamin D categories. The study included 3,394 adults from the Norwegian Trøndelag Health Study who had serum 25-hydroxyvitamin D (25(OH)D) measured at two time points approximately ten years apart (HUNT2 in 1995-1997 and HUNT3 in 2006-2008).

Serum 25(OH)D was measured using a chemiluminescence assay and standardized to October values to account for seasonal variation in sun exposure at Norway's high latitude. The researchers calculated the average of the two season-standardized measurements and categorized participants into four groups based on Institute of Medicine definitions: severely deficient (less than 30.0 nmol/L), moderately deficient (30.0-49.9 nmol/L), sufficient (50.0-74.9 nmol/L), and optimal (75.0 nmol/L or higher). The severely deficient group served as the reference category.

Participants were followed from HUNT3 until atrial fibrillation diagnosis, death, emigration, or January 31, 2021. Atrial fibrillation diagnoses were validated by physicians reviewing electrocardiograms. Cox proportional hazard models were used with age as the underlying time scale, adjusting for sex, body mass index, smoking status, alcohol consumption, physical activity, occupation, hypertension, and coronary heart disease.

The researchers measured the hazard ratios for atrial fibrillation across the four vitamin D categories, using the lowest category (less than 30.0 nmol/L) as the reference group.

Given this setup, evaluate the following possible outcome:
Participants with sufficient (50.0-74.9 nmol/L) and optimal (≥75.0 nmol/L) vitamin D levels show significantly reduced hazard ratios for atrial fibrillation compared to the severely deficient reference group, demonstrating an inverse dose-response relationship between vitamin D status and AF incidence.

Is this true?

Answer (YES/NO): NO